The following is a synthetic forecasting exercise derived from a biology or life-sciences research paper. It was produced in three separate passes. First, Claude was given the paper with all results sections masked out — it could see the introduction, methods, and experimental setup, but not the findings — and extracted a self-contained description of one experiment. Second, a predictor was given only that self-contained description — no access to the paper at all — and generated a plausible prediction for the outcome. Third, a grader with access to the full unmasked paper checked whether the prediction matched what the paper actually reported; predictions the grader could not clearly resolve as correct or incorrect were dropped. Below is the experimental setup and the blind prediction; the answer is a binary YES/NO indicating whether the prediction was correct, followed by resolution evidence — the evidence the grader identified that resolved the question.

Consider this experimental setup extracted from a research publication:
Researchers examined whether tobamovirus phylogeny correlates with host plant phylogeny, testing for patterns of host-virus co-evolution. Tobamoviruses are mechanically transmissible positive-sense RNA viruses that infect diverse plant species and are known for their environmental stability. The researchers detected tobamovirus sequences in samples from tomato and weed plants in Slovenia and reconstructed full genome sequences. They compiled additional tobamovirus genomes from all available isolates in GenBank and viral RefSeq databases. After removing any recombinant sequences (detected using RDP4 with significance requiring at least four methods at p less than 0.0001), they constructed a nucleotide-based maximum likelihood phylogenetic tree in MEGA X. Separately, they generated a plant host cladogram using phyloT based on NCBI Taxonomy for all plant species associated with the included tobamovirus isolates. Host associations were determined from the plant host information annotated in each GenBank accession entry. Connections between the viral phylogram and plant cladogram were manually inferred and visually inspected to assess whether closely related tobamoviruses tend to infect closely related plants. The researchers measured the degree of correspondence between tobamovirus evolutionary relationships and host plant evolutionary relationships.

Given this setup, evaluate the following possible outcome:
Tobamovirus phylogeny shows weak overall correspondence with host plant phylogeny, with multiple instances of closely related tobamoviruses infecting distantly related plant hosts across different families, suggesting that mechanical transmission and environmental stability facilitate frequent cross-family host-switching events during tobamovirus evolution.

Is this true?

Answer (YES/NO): YES